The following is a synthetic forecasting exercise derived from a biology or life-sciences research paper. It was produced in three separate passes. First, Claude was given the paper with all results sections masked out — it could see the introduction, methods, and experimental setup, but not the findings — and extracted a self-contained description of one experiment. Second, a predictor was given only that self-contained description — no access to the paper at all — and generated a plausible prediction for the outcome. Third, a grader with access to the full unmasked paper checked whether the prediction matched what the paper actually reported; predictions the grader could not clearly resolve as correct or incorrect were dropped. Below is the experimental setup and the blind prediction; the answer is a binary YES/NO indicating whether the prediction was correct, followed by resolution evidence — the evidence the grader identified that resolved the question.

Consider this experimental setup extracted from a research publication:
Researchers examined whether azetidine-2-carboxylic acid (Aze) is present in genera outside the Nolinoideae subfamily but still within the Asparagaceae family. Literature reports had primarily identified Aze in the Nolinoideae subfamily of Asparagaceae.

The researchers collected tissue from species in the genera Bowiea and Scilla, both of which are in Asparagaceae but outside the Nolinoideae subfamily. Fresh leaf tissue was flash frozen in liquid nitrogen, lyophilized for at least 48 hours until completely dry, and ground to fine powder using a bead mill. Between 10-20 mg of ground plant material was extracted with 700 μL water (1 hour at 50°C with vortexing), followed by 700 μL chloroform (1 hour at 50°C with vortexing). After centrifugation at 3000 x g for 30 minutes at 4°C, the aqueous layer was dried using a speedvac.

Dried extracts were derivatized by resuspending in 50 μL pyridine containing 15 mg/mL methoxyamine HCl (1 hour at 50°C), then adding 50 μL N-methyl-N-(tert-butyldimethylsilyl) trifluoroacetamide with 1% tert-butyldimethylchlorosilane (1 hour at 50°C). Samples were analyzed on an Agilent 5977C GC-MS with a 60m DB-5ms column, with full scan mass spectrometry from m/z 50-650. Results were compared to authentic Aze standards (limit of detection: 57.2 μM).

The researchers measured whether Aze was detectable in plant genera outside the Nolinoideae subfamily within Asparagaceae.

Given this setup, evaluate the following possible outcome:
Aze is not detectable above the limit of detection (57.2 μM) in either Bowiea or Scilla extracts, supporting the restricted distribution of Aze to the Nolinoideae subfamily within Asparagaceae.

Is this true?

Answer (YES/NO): NO